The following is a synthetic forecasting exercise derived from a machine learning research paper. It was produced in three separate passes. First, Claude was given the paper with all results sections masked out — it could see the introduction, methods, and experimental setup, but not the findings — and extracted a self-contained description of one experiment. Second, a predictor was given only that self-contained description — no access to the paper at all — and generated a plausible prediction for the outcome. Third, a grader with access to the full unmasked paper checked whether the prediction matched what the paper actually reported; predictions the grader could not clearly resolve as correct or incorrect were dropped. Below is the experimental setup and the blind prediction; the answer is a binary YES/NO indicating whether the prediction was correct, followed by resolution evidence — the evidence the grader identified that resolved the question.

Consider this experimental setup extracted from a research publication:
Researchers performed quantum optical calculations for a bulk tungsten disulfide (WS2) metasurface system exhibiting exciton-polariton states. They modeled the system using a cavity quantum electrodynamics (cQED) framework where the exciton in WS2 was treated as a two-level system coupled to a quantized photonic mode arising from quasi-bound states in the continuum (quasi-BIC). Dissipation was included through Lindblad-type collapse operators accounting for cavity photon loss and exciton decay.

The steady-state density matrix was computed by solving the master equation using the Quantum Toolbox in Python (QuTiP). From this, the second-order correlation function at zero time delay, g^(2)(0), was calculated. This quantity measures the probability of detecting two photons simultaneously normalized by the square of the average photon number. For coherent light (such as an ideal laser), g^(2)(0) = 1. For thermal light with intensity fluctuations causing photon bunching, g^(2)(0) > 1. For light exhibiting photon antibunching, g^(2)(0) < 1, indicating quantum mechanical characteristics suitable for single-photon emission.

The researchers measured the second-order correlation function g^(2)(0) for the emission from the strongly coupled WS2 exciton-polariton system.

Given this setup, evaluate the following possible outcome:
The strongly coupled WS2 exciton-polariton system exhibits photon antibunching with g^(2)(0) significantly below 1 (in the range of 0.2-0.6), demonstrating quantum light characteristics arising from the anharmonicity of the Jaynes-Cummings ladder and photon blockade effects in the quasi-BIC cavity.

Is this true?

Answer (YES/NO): NO